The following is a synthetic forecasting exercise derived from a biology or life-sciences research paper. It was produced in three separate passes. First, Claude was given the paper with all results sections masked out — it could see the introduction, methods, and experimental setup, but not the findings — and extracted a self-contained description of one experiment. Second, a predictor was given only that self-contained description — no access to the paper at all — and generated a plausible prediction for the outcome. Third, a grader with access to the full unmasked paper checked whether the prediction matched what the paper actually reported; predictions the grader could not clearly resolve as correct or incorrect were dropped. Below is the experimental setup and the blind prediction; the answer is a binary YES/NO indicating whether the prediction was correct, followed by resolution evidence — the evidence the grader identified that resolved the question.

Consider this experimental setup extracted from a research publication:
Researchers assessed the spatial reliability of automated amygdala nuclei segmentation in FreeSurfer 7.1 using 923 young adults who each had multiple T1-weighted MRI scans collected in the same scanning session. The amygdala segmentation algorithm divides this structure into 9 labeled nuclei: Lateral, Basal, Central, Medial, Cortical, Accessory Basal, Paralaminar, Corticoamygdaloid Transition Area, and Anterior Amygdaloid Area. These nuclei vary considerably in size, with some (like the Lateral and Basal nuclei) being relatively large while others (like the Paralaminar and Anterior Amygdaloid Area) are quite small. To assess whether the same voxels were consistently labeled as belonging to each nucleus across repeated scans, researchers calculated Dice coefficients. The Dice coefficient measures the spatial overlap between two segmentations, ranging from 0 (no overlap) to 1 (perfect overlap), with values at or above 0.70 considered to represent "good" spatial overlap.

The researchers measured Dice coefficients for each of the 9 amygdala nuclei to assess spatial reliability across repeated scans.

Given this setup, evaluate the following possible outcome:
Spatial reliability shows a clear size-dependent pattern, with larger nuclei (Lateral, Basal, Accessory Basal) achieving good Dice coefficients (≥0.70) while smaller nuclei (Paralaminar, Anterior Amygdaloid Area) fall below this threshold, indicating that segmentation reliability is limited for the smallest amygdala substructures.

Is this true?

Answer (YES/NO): NO